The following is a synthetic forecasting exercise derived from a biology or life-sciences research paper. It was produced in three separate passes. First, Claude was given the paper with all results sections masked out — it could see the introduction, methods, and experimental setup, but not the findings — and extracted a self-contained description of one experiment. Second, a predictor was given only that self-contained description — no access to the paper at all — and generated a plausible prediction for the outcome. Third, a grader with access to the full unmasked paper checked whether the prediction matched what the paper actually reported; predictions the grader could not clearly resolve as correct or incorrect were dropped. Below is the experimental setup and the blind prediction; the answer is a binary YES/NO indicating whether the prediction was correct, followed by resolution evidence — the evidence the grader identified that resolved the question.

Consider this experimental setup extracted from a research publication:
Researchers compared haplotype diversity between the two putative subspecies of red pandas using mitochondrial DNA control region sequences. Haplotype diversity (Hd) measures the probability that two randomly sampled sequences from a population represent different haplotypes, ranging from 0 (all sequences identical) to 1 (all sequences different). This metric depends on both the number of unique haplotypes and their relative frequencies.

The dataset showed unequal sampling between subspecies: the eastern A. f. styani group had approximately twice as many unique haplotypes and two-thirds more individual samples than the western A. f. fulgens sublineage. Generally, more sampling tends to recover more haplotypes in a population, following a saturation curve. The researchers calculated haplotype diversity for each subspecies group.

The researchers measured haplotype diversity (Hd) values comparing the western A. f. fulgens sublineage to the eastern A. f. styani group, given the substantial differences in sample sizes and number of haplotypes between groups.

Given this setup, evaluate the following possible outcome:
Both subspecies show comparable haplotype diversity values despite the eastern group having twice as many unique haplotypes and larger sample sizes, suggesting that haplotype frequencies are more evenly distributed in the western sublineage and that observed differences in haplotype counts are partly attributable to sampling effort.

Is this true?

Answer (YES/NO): YES